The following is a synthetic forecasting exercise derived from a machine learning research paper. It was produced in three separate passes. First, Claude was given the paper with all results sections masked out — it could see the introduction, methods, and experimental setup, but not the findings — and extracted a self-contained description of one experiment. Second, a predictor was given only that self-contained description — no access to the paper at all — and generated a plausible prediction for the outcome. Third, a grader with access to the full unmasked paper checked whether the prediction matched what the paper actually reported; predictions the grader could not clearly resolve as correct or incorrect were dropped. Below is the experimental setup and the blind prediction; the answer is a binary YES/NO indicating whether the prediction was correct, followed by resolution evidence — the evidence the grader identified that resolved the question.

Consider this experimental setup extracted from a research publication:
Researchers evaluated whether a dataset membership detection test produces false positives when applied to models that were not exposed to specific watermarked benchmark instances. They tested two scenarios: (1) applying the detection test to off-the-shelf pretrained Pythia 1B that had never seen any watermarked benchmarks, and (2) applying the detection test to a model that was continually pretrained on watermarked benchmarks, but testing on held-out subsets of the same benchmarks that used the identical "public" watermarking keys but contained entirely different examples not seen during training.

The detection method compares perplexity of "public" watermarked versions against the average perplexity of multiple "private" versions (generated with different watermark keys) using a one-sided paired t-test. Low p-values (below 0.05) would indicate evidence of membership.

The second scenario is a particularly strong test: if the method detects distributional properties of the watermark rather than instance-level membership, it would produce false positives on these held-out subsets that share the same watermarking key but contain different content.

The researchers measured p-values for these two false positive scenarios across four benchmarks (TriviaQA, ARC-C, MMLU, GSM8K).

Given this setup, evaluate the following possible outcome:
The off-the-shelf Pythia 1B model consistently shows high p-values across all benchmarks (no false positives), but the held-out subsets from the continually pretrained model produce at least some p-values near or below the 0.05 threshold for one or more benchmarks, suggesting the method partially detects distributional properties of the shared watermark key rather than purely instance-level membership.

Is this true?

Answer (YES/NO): NO